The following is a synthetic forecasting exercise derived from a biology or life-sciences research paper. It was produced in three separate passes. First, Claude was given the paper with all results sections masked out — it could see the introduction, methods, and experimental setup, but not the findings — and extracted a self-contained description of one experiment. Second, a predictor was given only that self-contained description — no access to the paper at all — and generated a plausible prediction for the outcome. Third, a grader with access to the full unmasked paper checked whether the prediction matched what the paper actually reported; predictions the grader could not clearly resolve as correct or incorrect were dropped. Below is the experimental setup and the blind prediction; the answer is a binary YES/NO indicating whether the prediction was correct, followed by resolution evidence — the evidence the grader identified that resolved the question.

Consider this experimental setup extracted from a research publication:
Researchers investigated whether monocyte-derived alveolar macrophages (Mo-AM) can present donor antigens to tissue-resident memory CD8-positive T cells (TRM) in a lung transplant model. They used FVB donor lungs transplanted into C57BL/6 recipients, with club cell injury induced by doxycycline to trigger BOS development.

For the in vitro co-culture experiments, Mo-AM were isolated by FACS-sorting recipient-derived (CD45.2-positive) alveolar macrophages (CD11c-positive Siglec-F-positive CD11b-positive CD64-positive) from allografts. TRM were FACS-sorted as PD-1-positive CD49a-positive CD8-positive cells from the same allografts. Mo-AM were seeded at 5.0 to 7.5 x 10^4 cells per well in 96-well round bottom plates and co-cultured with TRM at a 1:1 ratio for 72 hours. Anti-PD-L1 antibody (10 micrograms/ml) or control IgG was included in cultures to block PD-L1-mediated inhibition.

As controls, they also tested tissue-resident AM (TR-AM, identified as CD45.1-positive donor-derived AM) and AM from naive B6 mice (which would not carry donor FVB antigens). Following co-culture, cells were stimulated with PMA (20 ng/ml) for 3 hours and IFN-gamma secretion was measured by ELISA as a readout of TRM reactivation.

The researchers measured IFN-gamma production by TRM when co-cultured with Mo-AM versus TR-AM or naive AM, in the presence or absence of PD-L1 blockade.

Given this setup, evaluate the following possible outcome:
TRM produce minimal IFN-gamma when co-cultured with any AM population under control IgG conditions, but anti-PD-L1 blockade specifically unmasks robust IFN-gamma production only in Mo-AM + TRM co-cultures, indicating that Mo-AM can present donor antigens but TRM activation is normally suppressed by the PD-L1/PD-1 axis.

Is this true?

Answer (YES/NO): NO